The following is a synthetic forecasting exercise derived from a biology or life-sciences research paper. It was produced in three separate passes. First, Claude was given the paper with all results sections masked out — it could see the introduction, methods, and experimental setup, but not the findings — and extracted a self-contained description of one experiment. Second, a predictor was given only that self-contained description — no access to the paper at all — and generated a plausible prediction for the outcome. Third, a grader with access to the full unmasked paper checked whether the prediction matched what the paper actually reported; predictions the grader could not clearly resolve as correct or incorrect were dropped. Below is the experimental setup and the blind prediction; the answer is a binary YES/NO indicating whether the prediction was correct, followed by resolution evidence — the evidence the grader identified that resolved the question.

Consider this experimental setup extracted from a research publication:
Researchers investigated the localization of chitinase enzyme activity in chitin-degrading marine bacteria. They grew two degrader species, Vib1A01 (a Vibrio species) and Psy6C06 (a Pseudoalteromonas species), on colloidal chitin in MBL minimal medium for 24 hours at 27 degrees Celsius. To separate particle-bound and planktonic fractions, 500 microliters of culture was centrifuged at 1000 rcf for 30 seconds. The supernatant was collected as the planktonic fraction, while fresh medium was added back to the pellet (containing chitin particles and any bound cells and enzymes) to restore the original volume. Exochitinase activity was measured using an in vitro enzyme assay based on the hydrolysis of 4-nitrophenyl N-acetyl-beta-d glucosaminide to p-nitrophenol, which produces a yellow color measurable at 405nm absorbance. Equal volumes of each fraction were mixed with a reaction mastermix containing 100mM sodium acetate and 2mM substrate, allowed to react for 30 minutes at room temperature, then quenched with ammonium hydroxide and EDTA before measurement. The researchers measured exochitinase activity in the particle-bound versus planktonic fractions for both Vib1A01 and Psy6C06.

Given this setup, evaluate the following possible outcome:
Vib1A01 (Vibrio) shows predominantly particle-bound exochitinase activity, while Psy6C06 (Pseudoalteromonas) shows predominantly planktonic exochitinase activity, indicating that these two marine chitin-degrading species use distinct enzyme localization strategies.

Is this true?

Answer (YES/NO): NO